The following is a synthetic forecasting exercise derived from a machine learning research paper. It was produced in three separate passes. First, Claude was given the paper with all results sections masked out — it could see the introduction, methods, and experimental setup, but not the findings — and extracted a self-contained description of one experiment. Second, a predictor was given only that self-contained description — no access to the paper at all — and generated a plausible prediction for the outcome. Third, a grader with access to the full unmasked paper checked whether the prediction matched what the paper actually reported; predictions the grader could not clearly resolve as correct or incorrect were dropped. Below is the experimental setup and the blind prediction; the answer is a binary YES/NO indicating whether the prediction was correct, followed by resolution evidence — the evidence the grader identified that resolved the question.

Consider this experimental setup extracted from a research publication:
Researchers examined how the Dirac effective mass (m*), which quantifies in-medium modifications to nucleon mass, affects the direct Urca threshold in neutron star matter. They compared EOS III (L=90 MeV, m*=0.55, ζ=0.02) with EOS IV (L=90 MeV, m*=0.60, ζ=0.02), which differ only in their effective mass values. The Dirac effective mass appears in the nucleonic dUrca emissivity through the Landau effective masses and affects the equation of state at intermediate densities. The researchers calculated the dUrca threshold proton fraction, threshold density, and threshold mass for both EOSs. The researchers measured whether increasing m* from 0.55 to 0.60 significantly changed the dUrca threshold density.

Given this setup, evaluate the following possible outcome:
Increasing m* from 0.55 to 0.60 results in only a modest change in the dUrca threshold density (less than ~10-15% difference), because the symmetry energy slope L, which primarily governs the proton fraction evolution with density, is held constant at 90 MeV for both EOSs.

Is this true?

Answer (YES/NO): YES